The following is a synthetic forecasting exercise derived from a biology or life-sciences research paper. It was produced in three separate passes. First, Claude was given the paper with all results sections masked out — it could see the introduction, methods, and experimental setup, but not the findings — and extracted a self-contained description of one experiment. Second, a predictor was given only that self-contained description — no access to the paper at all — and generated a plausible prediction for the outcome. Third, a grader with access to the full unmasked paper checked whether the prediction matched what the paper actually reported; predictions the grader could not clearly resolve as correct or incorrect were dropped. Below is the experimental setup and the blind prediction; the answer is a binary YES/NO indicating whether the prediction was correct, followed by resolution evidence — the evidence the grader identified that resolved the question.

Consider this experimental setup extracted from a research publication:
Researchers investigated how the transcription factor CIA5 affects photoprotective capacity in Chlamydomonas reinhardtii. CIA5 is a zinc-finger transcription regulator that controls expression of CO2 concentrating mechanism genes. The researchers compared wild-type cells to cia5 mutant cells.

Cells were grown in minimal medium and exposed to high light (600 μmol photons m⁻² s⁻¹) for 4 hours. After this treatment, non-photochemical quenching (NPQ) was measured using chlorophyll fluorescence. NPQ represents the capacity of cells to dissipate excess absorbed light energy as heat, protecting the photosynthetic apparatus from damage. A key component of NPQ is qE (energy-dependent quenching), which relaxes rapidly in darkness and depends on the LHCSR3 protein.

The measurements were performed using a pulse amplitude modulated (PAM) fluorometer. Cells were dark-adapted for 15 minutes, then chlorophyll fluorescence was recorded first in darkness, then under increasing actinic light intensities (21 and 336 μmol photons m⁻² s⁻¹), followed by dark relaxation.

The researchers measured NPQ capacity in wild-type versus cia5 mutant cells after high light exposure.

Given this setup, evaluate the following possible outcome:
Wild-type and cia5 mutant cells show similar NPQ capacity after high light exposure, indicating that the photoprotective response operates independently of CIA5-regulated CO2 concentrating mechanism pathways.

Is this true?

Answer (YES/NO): NO